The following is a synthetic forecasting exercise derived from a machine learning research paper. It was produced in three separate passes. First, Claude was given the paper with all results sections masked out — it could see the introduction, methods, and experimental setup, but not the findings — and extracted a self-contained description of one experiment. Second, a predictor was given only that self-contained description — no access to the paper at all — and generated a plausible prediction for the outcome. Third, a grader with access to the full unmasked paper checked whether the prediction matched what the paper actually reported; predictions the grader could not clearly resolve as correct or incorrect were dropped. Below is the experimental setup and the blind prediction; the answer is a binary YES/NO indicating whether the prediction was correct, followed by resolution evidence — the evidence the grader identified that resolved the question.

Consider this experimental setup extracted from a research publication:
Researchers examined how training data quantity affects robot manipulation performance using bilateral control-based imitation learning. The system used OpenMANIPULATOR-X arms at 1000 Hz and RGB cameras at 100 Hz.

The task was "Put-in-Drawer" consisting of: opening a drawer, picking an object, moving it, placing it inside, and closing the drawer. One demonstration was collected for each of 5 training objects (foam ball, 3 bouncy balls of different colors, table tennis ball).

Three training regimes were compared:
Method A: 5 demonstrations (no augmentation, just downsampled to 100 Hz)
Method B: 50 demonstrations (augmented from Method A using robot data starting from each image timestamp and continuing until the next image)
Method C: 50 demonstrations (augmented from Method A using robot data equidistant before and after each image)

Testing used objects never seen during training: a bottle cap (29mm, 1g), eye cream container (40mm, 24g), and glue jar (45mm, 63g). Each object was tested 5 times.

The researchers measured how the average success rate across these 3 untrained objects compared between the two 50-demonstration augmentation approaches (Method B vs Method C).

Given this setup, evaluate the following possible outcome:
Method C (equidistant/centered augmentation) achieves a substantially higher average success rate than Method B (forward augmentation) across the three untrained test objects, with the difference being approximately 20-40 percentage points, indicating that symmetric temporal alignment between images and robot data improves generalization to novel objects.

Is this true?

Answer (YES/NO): NO